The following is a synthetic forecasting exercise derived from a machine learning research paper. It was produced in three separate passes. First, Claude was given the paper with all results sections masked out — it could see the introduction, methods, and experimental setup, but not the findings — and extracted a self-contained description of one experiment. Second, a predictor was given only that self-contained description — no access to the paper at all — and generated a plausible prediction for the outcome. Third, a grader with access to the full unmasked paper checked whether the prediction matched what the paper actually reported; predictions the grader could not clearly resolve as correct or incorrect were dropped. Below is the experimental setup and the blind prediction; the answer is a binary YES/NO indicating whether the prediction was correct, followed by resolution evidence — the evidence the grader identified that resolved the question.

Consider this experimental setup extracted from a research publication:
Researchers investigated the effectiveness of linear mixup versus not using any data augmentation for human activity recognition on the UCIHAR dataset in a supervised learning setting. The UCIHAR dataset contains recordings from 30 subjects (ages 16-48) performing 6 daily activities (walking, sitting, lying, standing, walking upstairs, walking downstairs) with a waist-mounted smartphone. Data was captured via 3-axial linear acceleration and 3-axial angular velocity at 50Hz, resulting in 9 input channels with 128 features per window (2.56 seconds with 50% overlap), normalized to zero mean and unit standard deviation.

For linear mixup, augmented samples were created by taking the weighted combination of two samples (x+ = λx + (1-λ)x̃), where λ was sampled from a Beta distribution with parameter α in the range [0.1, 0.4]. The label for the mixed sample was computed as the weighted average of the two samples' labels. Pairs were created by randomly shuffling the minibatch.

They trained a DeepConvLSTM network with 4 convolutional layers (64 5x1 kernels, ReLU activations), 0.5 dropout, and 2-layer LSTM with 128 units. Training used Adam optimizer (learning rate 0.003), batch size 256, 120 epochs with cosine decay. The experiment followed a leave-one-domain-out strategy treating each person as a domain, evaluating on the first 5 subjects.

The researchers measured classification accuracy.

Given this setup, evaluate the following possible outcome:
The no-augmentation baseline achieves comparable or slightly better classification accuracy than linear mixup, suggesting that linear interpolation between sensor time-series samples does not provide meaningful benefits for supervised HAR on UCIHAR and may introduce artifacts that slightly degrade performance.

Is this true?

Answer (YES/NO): NO